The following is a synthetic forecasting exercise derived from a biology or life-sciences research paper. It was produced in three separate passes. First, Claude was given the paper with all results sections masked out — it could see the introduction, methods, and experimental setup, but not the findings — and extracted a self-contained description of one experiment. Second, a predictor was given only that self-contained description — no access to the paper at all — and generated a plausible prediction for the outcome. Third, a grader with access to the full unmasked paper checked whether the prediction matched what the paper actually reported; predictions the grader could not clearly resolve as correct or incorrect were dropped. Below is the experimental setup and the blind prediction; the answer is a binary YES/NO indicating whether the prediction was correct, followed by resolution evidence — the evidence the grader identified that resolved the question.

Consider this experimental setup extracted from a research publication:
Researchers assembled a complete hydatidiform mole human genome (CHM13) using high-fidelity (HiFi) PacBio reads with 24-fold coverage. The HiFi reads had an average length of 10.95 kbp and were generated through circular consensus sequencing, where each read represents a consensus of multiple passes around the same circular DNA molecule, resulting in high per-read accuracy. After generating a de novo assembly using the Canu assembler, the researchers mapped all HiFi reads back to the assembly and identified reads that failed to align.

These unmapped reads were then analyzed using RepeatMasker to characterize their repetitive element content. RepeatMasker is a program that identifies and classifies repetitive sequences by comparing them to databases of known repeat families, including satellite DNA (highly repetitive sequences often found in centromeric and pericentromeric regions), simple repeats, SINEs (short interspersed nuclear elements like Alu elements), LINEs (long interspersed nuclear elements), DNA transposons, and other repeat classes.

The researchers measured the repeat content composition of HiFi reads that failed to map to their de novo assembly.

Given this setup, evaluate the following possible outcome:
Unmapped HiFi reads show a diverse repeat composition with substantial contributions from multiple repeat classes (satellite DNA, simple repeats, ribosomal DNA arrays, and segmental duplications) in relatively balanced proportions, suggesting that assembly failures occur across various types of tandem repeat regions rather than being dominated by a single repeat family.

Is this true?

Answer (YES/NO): NO